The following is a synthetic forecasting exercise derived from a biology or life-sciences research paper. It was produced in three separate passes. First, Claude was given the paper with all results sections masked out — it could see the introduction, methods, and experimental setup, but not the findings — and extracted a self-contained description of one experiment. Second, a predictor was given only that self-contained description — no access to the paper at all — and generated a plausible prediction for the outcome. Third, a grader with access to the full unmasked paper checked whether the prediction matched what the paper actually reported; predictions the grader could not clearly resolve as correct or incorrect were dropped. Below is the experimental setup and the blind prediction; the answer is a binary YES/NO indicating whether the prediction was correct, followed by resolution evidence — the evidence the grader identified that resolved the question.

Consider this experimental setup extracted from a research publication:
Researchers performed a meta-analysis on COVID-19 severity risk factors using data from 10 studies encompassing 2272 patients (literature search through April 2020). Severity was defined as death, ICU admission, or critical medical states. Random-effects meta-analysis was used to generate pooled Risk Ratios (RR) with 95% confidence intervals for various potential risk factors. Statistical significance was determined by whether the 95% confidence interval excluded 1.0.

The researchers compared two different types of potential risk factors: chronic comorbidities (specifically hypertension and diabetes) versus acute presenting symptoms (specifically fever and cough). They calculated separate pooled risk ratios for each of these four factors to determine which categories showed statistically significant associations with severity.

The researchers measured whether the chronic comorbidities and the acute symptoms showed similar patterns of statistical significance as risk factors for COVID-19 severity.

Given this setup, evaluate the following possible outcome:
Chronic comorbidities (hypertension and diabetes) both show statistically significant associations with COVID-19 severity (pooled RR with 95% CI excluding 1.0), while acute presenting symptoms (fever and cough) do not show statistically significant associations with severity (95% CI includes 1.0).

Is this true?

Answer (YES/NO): YES